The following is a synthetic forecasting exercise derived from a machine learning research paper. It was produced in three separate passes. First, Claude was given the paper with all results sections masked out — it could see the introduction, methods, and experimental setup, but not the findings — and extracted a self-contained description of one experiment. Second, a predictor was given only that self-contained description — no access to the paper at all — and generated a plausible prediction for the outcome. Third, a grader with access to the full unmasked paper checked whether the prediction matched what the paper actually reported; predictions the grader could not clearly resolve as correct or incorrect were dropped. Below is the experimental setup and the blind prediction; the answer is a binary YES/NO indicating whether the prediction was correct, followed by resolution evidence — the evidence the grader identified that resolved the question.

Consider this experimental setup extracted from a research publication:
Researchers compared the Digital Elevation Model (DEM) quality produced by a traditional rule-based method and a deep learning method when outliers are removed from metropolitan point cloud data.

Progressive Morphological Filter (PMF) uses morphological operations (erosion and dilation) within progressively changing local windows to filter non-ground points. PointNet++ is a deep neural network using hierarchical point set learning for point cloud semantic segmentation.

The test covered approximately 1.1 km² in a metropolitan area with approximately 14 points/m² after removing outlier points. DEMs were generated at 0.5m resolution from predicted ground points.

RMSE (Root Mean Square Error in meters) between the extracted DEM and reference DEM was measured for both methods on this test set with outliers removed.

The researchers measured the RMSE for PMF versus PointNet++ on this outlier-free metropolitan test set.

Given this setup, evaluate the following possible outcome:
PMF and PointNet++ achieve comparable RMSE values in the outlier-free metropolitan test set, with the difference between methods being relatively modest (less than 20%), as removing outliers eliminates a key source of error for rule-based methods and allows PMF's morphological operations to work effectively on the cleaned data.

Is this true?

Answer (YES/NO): NO